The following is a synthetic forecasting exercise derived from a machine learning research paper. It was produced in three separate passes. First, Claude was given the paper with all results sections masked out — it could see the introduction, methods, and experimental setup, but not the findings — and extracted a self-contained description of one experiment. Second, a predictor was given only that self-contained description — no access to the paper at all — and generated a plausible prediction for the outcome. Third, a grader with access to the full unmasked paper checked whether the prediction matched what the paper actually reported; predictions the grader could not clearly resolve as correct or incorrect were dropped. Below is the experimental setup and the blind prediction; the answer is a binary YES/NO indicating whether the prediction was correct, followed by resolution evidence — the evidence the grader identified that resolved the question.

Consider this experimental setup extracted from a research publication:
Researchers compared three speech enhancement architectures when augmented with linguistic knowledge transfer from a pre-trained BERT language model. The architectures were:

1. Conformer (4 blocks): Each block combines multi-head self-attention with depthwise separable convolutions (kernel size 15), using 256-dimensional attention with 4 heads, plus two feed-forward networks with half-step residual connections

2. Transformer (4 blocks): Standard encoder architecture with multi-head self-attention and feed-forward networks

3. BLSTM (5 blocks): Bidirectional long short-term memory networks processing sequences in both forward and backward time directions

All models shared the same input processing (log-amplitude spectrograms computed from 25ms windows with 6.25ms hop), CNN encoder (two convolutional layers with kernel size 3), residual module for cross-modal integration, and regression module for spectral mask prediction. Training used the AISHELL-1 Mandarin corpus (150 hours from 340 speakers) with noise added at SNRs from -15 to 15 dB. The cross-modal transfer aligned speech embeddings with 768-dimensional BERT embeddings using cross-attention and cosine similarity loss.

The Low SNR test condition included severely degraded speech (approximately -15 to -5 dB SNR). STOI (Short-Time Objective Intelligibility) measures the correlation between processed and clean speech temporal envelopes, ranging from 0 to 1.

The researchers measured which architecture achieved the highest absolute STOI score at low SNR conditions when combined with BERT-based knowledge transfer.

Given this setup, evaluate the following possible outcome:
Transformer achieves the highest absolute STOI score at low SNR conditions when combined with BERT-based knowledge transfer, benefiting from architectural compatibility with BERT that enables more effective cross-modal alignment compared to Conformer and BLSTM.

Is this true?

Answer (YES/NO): NO